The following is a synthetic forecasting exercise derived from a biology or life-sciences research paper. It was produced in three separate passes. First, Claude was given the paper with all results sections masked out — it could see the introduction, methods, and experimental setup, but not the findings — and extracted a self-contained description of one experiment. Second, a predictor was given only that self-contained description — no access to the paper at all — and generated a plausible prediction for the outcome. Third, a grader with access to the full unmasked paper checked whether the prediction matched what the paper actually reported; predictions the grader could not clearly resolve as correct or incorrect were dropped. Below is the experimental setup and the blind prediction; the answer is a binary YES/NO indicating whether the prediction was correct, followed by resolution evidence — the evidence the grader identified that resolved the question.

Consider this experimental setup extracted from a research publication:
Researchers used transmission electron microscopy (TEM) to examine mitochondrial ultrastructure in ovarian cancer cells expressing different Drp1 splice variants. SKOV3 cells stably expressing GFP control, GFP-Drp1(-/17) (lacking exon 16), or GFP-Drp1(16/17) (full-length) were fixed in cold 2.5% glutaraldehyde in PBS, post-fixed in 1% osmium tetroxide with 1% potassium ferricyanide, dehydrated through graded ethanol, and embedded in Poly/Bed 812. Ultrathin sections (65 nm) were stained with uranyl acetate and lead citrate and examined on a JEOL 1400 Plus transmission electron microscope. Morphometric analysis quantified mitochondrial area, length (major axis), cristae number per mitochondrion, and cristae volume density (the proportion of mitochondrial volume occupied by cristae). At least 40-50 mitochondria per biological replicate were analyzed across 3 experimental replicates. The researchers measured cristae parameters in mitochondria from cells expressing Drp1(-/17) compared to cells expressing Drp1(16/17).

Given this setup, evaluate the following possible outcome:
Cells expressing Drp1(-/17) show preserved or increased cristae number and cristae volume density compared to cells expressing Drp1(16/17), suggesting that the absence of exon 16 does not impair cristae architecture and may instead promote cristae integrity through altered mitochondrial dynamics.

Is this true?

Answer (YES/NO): YES